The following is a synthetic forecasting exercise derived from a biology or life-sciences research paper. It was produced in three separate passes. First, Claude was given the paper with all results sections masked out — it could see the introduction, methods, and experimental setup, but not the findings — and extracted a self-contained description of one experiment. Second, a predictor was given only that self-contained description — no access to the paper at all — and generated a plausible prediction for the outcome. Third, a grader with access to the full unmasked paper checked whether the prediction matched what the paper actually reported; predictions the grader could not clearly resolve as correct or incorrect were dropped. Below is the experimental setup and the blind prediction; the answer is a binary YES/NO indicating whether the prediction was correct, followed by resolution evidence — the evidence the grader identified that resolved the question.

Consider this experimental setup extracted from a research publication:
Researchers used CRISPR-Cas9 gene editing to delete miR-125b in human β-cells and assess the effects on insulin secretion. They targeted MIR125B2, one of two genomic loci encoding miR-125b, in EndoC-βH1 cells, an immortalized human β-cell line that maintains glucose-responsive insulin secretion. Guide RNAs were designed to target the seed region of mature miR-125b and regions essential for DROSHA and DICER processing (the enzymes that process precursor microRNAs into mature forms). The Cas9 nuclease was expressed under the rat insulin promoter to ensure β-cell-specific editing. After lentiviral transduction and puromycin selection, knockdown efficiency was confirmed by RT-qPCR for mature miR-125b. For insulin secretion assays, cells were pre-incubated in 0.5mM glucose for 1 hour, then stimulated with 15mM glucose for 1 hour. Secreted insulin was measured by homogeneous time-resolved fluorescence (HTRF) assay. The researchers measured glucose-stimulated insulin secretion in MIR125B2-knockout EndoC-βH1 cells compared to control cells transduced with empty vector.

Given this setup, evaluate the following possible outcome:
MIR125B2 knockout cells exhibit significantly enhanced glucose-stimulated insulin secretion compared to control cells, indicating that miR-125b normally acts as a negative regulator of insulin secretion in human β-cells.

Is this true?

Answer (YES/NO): YES